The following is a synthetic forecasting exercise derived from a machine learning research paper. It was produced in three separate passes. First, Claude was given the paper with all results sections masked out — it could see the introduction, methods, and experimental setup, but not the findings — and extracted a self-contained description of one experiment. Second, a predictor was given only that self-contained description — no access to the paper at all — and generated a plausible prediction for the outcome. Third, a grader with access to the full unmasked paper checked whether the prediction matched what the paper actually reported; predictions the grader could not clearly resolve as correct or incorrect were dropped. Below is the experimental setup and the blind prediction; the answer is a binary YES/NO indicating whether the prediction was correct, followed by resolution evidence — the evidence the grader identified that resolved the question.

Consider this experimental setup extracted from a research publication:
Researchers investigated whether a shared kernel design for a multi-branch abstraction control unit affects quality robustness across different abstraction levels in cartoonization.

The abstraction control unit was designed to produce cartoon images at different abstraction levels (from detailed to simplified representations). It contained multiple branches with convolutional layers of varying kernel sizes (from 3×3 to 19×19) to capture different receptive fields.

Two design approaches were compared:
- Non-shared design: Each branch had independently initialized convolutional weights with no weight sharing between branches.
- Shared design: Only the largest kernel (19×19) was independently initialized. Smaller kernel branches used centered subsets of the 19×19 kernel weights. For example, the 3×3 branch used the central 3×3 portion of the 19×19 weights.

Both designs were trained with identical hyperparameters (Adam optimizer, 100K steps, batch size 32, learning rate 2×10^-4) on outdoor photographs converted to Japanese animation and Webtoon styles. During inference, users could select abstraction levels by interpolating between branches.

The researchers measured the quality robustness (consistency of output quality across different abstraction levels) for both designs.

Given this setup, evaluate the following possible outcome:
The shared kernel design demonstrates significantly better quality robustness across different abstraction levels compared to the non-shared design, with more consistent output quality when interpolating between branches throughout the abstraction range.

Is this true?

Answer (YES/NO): YES